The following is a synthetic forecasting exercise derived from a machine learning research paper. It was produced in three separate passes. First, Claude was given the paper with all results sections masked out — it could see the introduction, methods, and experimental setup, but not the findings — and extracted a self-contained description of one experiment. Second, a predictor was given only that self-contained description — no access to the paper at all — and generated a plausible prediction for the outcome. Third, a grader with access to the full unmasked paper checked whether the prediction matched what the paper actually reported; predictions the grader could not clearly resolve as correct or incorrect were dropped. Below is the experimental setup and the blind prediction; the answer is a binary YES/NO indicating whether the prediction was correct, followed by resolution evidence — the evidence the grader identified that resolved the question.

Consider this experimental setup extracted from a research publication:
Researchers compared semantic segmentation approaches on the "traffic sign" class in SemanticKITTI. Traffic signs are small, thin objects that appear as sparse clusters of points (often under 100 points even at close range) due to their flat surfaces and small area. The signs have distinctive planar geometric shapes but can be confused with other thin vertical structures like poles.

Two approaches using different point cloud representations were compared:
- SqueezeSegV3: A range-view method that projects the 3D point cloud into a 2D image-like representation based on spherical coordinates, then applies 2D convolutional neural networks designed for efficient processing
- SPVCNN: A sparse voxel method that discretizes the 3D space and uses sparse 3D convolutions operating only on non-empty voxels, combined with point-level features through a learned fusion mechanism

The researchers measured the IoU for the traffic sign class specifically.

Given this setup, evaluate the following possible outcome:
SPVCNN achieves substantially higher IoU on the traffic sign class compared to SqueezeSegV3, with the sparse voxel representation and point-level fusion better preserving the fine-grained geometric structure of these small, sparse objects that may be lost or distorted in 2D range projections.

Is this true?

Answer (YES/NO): YES